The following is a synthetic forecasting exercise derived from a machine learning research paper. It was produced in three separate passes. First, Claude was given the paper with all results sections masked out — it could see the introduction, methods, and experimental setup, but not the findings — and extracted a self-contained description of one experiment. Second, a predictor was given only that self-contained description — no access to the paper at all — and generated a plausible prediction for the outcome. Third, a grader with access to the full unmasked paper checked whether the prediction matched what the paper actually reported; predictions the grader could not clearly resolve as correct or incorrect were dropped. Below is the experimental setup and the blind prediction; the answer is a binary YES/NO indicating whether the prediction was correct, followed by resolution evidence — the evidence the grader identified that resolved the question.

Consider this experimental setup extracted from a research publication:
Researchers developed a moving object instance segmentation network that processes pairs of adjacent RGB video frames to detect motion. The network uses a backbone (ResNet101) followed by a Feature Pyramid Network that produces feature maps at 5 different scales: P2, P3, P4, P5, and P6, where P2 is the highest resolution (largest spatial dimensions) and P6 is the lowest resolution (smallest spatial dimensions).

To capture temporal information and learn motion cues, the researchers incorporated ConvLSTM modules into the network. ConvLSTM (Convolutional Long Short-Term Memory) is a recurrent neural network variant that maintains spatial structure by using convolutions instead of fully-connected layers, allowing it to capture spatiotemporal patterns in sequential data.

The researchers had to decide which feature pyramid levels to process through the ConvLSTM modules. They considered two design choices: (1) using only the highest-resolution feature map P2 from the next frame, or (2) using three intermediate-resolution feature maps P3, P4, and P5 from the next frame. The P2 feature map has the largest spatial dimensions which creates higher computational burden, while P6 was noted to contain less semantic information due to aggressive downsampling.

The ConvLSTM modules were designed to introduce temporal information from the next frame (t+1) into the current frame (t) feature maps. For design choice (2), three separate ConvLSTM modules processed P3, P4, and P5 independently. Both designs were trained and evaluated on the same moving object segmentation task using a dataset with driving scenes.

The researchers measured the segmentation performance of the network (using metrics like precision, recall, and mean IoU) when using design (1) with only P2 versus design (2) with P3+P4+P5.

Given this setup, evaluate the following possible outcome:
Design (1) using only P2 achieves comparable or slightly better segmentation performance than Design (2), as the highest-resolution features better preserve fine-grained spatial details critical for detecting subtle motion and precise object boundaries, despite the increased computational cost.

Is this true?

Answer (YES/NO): NO